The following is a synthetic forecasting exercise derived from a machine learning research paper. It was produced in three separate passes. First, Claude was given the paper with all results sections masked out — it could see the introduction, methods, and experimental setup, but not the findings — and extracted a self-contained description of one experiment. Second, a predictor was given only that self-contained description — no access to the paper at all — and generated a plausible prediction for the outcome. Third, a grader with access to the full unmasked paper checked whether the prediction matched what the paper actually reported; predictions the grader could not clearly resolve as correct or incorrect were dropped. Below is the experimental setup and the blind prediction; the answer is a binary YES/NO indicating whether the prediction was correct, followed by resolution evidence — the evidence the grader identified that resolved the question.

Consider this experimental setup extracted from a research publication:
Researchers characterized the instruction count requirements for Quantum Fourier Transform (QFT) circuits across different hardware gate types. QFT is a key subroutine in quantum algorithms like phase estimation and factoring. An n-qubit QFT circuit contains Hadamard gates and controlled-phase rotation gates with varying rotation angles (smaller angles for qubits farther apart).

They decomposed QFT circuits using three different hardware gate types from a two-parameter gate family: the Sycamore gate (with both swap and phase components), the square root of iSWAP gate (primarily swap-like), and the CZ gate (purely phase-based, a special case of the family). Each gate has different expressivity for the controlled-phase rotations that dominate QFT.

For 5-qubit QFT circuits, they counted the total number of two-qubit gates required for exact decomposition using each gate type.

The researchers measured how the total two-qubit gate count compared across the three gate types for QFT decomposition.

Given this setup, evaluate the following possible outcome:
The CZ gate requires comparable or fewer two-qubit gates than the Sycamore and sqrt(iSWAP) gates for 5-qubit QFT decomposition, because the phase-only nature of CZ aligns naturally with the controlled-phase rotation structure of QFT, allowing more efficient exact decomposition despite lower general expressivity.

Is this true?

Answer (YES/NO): YES